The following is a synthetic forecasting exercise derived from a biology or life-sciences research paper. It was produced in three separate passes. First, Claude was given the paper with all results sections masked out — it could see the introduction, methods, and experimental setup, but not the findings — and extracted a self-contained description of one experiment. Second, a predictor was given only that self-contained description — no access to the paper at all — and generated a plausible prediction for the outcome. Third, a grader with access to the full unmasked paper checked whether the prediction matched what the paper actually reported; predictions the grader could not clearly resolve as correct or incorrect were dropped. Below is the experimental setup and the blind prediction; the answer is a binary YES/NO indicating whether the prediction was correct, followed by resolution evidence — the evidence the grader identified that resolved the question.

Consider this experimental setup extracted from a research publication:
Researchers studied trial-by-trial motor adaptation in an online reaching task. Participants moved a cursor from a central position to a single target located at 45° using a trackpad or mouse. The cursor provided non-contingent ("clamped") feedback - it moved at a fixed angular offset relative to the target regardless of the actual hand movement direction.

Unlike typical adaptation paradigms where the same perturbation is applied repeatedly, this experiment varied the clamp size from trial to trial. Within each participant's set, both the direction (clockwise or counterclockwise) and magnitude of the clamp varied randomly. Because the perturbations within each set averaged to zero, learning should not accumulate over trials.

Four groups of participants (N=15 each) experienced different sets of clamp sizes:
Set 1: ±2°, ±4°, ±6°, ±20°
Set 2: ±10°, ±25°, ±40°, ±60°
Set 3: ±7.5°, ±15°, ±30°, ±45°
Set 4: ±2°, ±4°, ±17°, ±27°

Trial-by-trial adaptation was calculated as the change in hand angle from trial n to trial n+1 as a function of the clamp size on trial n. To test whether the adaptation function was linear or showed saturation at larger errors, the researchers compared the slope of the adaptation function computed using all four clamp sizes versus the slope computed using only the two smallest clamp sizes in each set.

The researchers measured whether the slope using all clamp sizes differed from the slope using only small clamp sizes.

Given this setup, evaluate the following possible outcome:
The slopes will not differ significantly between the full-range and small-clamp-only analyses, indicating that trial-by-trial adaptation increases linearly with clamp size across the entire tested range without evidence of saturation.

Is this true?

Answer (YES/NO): NO